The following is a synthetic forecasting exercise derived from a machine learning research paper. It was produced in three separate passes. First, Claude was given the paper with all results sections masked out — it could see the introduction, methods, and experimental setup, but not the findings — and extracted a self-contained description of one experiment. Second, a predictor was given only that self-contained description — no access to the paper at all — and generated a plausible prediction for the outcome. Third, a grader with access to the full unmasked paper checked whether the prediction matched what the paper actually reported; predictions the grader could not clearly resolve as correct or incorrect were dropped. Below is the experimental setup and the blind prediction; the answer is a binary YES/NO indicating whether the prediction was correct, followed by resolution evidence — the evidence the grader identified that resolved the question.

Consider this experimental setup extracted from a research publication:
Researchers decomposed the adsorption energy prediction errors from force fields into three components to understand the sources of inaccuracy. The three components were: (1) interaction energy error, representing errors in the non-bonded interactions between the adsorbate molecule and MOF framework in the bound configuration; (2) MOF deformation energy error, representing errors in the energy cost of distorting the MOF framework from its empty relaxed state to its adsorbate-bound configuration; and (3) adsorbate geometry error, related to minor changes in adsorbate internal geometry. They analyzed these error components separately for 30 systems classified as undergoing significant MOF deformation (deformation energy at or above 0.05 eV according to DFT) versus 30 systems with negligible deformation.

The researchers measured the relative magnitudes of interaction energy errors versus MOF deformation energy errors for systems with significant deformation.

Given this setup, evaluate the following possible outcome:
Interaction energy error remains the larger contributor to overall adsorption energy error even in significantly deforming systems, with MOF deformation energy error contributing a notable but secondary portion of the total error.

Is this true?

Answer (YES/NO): YES